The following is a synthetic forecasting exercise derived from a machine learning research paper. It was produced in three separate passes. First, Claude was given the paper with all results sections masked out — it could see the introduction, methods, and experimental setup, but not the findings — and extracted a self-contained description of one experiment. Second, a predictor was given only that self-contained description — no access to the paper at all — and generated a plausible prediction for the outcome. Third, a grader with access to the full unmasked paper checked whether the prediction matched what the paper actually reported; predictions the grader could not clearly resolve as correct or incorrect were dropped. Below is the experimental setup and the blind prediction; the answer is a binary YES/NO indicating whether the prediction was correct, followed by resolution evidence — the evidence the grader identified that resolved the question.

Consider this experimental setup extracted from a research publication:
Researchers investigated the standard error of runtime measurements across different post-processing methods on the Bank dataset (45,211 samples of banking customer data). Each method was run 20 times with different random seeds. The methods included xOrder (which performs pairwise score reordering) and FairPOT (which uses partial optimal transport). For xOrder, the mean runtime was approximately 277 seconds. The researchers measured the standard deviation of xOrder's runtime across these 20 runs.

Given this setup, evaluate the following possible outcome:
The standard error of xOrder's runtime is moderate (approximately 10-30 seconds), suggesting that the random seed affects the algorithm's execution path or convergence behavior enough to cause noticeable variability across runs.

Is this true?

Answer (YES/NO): NO